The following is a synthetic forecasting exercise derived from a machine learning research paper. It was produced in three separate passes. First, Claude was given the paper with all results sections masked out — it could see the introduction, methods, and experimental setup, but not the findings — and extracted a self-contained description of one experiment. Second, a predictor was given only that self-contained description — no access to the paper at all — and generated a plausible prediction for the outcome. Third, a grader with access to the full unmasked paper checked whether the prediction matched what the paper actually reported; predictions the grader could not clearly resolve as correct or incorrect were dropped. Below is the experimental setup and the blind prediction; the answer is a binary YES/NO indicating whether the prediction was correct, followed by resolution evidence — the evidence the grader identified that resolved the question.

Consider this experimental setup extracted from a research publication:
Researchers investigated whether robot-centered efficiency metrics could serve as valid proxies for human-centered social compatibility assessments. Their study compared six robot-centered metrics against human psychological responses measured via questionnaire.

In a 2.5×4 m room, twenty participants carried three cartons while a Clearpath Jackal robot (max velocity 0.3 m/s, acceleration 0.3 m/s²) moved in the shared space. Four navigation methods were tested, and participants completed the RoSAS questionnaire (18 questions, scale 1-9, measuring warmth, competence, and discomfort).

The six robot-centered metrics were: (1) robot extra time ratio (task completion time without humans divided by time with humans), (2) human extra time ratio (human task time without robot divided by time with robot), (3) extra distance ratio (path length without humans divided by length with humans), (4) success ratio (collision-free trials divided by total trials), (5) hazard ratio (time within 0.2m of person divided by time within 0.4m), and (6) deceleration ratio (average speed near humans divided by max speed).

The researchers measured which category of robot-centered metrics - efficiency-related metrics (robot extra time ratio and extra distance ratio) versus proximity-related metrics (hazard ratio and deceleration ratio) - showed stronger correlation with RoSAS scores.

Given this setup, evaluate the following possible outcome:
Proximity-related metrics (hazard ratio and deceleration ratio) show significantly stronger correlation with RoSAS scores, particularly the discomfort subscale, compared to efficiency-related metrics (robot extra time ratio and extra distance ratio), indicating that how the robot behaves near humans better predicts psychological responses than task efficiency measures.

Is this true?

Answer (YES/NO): NO